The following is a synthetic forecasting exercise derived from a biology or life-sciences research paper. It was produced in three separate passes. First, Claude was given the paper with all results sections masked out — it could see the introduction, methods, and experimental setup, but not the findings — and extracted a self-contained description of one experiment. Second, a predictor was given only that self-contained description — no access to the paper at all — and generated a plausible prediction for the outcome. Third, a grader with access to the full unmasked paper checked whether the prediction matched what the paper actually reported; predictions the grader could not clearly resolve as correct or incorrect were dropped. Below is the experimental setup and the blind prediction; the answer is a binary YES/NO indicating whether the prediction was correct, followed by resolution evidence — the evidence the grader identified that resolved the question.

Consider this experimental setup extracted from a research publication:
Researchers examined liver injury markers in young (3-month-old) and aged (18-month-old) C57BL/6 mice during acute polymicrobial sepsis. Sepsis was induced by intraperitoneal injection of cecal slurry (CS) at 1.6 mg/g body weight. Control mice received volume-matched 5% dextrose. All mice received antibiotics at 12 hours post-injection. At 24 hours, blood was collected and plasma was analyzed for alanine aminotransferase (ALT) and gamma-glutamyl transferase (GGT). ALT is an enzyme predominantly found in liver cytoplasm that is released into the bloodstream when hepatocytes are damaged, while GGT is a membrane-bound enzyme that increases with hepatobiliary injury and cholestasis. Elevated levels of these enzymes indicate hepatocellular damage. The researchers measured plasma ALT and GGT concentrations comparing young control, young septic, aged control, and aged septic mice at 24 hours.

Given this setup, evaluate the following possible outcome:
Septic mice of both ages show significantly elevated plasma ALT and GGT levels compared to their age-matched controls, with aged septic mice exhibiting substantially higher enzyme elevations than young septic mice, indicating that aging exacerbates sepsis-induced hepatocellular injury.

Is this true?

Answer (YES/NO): NO